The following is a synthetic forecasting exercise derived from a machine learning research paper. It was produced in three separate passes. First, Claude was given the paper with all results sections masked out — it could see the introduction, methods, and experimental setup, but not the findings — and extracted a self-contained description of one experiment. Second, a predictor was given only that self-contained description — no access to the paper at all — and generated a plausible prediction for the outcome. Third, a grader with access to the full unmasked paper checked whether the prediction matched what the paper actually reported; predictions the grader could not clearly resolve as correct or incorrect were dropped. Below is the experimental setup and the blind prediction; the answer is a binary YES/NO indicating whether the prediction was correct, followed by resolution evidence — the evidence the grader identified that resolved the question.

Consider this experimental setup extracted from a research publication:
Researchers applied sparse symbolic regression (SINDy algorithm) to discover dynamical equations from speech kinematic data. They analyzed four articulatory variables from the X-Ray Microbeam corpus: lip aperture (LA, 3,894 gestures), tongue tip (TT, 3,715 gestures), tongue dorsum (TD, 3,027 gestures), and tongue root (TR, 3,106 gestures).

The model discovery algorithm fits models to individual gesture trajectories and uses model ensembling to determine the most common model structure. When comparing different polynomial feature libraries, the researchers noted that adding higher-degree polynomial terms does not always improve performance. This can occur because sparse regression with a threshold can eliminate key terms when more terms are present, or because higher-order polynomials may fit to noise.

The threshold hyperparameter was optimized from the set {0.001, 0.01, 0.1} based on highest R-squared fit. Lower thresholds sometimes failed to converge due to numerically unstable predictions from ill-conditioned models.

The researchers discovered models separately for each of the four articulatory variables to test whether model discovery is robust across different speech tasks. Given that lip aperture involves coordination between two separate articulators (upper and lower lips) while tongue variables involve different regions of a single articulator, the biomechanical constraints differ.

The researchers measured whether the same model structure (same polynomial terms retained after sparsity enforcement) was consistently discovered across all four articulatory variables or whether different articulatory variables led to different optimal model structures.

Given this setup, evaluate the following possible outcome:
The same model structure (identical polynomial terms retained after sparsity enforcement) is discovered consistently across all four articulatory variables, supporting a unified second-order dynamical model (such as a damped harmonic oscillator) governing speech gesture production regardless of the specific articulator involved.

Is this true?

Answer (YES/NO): YES